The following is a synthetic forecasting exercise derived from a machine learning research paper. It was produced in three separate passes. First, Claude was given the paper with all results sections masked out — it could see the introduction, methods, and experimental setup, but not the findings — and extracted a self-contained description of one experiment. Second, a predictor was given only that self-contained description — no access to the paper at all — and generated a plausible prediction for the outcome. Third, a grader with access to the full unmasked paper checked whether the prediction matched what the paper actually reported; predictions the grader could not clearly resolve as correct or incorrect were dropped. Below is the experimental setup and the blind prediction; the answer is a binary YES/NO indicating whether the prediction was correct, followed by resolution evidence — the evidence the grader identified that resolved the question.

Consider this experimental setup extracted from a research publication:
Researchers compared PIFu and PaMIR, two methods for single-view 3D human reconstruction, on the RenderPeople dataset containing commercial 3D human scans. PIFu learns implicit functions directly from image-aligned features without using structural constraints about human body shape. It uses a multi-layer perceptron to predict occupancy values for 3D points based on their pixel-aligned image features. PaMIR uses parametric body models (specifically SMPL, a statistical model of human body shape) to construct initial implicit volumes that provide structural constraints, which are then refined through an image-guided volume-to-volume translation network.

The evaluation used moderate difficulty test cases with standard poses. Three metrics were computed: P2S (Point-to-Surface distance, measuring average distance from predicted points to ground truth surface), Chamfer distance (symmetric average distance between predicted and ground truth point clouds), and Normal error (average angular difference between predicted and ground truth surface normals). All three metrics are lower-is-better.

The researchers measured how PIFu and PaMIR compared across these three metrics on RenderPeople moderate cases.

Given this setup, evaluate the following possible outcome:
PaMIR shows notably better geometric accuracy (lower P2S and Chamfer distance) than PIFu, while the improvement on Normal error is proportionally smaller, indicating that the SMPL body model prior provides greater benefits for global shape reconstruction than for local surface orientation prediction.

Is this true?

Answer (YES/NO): NO